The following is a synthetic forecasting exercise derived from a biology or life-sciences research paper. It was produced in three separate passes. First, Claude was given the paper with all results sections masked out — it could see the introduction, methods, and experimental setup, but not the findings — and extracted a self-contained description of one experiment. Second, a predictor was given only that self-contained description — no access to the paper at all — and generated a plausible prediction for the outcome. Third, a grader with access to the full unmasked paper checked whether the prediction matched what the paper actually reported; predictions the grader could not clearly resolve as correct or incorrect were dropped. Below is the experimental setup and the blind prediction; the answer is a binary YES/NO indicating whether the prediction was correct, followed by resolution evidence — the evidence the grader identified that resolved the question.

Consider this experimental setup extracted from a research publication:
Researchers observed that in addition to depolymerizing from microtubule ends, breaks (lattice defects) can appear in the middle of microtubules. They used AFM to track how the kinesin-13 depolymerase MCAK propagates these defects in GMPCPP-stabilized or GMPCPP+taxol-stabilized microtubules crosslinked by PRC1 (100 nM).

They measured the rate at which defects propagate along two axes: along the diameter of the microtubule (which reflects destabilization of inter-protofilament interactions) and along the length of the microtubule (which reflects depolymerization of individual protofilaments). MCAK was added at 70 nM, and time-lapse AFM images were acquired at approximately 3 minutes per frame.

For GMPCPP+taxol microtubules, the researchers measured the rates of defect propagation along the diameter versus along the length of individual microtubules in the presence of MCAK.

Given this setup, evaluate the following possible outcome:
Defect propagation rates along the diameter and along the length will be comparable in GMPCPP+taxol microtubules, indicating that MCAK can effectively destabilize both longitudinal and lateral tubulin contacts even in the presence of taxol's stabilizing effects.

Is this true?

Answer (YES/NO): NO